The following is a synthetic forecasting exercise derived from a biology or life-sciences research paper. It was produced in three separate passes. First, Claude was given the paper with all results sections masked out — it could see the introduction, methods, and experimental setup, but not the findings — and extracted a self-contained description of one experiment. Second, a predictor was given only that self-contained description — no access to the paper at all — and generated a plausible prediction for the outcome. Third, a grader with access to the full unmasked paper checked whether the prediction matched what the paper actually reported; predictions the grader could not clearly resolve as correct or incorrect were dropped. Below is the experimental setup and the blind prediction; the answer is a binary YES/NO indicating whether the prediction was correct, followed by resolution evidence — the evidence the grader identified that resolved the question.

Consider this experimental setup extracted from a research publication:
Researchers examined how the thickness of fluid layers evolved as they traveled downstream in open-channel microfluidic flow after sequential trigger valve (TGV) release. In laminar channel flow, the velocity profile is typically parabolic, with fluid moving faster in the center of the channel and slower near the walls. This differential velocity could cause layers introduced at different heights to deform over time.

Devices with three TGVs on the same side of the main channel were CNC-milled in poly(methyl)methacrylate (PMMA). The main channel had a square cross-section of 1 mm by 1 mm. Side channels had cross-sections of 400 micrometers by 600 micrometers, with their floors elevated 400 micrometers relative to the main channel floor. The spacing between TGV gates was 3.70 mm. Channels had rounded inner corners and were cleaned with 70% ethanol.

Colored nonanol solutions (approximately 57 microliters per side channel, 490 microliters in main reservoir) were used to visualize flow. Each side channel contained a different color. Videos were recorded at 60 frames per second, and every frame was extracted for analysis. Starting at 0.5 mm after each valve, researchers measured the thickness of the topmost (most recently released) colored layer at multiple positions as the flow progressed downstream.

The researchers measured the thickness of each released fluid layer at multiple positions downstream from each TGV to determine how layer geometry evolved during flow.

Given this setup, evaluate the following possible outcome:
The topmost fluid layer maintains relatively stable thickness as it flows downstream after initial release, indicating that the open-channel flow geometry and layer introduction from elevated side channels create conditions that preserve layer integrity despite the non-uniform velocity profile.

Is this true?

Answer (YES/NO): YES